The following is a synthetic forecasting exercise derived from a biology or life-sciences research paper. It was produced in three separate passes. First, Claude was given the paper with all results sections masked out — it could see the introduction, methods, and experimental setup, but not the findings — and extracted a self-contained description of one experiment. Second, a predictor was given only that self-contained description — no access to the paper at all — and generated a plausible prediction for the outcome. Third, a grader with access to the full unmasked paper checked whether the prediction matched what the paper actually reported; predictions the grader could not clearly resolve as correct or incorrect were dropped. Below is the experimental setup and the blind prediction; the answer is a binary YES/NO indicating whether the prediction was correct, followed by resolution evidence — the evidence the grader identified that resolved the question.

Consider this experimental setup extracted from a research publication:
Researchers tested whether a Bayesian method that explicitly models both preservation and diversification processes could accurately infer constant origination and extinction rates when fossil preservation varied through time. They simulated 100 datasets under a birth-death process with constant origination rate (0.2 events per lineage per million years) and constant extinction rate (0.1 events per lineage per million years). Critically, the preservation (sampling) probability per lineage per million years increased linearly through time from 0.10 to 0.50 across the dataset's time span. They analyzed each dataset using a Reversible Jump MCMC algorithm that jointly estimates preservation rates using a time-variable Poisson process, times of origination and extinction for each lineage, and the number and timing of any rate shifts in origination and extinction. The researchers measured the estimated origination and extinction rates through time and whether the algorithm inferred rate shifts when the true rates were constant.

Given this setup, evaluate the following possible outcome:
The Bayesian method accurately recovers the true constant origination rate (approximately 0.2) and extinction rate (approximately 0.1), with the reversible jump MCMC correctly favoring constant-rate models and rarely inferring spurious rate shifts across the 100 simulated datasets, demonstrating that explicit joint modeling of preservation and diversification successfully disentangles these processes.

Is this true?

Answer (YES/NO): YES